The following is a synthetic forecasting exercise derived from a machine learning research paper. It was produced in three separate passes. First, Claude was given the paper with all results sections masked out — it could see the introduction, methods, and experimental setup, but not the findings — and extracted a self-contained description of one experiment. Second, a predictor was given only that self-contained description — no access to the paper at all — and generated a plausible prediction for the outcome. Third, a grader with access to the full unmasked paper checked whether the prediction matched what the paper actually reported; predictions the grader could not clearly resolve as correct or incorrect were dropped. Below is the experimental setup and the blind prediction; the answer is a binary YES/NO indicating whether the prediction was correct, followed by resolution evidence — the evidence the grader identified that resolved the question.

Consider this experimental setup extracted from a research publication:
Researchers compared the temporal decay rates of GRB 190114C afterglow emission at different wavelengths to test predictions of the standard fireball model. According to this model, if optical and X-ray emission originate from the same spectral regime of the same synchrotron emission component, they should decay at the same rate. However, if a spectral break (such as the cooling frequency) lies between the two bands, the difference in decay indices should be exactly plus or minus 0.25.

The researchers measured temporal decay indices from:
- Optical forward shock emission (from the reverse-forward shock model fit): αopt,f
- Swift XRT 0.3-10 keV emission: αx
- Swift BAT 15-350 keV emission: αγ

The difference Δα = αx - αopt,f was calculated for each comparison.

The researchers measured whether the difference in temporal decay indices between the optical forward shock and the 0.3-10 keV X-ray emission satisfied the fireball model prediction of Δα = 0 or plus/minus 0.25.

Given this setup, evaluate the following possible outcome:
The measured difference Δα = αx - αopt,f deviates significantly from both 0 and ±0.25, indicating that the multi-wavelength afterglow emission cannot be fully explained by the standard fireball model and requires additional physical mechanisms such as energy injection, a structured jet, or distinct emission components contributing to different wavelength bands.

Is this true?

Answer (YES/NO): YES